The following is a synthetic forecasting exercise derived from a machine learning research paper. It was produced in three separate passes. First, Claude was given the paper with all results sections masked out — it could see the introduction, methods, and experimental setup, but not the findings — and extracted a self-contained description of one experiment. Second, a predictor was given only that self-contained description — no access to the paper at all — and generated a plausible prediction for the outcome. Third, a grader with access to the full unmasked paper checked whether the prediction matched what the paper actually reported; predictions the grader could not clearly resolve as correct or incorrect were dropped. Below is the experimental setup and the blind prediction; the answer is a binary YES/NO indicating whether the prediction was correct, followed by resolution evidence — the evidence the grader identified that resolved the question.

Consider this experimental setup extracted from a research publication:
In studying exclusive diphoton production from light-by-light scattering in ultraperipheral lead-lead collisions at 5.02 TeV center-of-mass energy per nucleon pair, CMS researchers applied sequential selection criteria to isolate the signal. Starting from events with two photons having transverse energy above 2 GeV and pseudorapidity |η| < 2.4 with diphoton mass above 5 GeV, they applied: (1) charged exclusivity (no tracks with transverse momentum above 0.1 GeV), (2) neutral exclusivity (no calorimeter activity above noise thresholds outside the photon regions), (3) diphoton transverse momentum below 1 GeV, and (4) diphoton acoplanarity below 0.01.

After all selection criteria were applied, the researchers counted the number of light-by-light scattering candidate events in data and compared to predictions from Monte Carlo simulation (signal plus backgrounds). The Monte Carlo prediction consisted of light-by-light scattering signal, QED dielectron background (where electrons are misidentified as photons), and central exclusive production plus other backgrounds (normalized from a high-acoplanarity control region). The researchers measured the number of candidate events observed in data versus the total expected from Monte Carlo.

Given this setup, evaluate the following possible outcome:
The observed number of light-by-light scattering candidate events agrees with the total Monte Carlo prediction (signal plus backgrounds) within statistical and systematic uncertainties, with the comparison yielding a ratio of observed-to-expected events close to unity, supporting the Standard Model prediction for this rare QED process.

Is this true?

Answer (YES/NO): YES